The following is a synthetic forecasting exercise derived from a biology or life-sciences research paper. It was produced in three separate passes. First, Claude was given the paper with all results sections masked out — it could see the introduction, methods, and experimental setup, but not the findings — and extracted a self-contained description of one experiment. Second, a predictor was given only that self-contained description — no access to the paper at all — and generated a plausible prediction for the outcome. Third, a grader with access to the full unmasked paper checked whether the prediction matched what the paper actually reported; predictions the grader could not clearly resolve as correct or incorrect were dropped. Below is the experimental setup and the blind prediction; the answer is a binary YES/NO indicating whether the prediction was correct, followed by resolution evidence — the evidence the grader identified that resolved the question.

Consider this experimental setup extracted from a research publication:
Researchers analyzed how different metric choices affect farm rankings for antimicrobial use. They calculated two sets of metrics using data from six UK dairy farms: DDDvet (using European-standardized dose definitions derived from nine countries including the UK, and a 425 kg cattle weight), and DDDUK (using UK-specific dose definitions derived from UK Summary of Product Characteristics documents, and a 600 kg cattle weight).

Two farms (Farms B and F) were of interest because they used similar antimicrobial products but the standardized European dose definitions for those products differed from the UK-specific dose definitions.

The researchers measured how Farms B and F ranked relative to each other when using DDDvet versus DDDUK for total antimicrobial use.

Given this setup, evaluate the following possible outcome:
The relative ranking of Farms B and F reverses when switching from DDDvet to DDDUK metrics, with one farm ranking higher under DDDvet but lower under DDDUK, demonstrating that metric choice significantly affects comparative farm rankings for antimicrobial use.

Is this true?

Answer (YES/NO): YES